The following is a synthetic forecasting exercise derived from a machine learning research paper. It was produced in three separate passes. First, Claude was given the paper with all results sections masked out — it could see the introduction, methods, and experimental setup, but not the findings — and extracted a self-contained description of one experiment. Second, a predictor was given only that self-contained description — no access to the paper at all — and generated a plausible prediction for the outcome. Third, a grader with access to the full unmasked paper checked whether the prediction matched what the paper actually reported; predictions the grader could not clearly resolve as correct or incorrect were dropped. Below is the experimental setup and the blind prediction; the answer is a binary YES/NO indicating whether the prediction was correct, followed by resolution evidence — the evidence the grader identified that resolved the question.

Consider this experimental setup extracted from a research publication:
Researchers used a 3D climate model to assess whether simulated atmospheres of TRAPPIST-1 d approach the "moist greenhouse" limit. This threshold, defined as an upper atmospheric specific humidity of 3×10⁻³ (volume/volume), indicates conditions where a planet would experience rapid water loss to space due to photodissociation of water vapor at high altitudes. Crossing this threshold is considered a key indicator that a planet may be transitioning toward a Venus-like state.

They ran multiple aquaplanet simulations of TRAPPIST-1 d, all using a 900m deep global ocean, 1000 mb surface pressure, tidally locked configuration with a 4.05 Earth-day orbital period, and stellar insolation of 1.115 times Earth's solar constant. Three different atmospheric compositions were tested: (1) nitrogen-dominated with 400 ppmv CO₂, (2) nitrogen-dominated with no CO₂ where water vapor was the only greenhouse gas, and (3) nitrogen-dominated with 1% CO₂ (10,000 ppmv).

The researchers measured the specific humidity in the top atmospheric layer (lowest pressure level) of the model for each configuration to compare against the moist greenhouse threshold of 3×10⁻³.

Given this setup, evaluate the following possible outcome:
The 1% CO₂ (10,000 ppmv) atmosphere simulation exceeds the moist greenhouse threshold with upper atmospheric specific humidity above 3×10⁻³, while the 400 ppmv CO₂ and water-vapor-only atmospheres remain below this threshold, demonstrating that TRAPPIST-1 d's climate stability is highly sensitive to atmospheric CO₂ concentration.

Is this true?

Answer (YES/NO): NO